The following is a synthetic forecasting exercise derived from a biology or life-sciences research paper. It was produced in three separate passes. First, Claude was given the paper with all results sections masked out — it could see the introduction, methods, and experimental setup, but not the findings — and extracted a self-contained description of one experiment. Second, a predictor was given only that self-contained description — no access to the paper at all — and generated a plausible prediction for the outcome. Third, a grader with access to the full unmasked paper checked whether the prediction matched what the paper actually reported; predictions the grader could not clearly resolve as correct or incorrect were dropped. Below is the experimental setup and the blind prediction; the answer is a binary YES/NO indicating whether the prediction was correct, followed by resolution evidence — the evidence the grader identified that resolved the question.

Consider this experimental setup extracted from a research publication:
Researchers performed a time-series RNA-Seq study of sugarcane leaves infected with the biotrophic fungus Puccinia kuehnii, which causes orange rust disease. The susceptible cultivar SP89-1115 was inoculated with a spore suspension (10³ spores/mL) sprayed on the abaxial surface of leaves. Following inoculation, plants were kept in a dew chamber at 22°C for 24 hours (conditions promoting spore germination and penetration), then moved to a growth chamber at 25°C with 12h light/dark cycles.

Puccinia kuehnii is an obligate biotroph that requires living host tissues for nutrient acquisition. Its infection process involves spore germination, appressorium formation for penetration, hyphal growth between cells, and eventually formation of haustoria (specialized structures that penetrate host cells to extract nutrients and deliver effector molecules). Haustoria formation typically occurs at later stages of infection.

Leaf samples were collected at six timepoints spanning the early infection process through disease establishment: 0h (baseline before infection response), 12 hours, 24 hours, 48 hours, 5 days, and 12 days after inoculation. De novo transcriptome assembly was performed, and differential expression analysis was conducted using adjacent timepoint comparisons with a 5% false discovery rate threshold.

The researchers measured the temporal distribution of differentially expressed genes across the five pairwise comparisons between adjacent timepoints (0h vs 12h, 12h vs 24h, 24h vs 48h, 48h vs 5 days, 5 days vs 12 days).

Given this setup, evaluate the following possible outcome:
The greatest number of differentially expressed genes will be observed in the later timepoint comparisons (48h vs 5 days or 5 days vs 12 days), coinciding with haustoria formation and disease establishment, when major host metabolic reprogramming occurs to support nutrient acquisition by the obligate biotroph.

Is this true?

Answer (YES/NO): NO